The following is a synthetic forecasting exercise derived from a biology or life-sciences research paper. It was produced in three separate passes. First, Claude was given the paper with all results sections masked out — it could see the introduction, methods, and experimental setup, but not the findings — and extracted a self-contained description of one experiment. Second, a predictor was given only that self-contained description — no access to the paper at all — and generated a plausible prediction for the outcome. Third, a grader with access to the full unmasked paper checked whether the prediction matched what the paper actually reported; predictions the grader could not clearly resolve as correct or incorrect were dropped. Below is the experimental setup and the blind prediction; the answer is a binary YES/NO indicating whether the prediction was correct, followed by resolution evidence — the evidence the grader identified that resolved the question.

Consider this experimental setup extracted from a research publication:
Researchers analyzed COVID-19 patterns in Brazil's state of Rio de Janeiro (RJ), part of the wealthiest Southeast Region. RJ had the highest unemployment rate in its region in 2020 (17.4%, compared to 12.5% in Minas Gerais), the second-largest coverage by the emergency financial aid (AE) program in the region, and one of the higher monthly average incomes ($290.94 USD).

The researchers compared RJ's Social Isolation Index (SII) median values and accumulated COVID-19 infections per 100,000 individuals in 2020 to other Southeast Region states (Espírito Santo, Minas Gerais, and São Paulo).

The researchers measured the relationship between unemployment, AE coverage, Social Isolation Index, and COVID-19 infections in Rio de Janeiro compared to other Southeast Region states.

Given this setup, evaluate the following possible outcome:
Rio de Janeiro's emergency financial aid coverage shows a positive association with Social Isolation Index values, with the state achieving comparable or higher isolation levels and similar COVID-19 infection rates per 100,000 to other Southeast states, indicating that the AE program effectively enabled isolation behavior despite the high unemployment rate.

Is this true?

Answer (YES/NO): NO